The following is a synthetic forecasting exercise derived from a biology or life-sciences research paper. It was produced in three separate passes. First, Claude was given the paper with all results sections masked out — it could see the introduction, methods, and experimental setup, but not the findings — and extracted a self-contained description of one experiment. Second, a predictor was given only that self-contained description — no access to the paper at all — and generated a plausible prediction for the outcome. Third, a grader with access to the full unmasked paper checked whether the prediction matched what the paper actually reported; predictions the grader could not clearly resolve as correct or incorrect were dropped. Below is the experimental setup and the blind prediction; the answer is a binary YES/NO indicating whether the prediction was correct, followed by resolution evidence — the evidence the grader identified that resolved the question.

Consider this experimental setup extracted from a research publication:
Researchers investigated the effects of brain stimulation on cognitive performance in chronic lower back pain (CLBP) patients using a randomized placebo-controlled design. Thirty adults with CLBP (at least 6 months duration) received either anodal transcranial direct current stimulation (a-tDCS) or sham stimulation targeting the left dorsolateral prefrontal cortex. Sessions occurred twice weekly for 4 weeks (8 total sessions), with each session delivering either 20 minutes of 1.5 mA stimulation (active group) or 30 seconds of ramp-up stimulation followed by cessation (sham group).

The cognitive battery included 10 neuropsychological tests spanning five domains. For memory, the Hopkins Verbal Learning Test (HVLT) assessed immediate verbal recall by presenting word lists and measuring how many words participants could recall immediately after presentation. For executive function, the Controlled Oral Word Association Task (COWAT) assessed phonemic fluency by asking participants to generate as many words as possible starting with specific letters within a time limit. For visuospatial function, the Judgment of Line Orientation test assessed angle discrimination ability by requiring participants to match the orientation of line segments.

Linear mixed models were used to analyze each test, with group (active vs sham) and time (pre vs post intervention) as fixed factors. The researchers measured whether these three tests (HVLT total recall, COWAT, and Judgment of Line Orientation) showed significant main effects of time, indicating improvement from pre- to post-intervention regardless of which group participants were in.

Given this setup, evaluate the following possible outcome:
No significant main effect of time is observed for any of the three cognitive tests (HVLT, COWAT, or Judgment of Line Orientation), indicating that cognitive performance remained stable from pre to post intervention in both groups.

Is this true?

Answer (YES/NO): NO